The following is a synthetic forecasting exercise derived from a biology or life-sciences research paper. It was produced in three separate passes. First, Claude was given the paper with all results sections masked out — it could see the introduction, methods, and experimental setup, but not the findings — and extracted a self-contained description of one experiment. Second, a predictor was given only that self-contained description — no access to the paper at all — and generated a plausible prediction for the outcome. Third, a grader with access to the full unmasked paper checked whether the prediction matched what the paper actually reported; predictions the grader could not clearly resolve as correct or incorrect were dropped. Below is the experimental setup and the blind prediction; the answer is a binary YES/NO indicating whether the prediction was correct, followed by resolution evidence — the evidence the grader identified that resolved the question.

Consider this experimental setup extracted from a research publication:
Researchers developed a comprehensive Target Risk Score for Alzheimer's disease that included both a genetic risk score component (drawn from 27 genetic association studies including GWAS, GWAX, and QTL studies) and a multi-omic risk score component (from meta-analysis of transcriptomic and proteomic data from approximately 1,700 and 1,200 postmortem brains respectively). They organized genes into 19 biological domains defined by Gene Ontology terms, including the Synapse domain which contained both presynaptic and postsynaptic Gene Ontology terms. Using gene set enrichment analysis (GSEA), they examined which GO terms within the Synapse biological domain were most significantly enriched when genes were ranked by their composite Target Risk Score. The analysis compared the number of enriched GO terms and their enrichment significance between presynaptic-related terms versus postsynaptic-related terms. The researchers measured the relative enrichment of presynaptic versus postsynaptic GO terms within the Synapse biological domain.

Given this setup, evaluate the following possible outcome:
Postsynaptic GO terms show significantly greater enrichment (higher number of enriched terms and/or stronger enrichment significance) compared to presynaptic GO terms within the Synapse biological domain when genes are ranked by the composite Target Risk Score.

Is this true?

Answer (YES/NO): YES